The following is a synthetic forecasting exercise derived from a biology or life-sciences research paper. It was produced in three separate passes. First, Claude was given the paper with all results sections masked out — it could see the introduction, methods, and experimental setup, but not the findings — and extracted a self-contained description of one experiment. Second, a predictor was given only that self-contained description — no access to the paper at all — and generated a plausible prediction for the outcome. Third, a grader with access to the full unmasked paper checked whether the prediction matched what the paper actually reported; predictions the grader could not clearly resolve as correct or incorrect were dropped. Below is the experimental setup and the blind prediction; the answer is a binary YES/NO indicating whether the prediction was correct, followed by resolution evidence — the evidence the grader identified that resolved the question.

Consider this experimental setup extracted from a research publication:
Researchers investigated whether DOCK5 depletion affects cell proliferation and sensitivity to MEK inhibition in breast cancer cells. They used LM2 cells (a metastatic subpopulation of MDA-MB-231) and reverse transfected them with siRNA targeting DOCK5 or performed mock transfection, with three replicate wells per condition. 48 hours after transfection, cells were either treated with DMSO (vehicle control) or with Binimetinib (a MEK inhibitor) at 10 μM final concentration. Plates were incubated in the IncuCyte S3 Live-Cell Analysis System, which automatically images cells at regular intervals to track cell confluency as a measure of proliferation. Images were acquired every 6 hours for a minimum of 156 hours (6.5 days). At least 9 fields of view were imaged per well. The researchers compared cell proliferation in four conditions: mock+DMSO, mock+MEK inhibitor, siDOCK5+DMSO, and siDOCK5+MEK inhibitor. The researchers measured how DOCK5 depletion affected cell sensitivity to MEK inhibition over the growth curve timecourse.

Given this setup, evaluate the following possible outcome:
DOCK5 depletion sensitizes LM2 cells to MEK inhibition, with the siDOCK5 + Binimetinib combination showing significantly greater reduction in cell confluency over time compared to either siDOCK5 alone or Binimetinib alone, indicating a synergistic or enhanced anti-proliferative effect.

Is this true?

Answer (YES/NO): YES